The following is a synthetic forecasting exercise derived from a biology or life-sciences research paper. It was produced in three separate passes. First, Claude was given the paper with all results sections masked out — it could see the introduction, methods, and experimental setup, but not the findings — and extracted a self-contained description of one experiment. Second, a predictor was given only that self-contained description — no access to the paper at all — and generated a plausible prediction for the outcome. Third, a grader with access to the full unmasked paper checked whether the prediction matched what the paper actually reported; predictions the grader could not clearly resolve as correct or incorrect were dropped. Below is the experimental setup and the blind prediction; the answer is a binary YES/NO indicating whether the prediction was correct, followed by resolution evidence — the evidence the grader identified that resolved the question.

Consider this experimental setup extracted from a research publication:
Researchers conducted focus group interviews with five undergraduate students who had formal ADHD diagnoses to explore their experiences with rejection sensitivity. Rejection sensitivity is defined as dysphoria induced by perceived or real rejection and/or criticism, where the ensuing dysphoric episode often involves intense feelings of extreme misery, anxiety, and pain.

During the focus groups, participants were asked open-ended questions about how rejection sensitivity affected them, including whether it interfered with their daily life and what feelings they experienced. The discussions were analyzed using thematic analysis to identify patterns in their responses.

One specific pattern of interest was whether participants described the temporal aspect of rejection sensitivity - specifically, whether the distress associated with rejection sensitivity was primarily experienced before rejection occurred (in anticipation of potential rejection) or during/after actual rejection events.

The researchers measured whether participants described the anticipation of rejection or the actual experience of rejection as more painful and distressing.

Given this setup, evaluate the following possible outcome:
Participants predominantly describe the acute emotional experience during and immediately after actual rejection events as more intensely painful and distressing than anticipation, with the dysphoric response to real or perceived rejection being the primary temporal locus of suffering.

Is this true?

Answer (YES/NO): NO